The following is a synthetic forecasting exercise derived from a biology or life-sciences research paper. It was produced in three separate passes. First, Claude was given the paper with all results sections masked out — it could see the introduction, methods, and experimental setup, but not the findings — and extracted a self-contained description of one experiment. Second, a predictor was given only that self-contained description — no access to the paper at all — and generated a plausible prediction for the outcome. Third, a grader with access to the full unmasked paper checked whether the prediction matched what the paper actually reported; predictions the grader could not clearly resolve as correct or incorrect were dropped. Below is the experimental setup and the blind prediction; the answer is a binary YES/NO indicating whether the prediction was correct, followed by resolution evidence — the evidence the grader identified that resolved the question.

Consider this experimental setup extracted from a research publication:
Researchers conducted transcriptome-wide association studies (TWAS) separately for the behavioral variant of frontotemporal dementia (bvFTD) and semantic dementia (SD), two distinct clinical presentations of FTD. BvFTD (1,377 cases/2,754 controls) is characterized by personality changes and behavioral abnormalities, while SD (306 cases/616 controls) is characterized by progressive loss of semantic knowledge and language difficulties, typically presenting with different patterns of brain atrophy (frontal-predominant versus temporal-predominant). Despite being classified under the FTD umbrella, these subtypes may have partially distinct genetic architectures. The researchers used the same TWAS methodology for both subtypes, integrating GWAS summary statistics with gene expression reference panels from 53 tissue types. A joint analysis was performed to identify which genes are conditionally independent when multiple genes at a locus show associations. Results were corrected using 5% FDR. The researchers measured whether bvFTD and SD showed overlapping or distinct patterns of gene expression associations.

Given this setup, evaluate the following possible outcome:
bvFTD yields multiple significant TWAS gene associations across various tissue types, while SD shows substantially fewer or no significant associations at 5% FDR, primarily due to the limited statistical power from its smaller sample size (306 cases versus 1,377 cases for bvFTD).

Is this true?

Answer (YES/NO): NO